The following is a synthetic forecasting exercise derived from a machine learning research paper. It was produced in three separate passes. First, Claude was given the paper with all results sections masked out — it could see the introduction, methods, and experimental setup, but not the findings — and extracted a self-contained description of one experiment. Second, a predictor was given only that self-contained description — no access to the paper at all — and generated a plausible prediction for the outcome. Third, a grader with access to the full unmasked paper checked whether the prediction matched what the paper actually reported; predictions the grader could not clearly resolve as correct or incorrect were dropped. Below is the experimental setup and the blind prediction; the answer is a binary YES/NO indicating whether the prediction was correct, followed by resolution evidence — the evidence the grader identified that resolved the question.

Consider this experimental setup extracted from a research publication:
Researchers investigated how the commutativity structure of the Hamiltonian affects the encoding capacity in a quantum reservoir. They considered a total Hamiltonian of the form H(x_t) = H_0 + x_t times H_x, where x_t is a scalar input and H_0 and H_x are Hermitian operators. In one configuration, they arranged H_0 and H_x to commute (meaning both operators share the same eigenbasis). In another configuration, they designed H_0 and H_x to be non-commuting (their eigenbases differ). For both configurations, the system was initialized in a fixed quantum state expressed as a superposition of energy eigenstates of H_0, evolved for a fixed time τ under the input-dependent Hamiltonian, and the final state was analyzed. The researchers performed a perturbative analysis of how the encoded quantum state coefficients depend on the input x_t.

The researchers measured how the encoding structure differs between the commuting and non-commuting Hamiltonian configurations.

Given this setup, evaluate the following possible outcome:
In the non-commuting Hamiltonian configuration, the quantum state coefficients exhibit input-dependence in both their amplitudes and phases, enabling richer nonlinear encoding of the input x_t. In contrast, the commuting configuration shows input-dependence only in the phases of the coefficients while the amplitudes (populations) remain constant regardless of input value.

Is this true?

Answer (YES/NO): YES